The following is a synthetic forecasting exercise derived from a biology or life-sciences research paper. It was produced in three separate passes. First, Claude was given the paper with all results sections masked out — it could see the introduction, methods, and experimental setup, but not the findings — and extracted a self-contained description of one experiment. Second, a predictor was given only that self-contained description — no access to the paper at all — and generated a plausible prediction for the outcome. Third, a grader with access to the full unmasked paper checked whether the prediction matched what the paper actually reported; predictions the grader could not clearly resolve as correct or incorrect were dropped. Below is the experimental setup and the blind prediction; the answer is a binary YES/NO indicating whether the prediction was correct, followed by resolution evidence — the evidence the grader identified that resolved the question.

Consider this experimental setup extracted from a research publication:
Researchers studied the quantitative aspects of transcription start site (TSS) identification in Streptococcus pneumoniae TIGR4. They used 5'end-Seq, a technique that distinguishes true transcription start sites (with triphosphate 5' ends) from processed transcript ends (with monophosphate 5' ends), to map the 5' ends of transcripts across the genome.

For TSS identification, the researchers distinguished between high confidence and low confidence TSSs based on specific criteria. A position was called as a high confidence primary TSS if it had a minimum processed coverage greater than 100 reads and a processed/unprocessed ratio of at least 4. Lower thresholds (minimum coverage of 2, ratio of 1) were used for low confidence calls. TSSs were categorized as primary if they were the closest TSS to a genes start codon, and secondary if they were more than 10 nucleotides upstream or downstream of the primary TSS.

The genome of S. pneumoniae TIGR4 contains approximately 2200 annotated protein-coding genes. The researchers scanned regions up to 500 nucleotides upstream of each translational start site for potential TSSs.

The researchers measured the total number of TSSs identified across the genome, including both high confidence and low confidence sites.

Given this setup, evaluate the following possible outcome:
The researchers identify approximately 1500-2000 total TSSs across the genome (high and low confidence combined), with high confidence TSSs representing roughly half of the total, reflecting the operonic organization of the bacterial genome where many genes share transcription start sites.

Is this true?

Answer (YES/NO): NO